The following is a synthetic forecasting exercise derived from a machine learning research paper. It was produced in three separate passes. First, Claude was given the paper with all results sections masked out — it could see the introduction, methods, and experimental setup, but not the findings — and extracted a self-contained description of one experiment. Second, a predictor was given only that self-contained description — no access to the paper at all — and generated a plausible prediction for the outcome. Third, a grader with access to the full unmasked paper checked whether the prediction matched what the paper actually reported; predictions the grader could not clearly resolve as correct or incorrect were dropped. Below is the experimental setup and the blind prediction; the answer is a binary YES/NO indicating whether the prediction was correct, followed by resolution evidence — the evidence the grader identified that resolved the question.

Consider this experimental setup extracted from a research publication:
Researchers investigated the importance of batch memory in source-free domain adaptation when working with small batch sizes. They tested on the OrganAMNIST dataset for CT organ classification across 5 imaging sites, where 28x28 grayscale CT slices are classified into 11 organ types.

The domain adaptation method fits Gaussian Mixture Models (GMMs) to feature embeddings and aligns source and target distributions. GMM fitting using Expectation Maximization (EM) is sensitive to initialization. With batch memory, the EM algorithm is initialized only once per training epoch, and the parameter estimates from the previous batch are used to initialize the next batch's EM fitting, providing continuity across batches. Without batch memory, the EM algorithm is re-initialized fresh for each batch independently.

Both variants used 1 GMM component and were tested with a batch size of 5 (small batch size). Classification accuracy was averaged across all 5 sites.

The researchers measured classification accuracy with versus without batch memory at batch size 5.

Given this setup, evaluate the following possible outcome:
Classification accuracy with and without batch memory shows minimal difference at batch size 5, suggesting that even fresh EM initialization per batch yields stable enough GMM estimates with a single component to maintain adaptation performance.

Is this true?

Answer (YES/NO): NO